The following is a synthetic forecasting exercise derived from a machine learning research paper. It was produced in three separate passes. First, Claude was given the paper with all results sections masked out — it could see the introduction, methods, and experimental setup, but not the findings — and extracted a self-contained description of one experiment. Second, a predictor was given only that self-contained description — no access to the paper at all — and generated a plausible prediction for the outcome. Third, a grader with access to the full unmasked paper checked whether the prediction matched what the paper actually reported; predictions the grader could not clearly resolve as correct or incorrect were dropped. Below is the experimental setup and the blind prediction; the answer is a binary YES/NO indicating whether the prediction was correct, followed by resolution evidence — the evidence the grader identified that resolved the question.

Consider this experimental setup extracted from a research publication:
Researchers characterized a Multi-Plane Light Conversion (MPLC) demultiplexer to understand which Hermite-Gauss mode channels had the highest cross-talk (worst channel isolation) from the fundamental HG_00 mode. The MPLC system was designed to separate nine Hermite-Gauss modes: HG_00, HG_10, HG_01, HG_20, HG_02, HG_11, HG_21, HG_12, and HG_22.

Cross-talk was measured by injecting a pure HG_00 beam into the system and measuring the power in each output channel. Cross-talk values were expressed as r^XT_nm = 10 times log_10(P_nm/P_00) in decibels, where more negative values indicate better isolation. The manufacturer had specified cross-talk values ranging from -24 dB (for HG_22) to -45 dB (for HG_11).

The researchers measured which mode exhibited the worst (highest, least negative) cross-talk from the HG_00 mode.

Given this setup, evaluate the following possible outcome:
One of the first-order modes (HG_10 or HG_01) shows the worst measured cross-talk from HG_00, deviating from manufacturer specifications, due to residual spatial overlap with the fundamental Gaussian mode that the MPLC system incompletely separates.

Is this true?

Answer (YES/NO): NO